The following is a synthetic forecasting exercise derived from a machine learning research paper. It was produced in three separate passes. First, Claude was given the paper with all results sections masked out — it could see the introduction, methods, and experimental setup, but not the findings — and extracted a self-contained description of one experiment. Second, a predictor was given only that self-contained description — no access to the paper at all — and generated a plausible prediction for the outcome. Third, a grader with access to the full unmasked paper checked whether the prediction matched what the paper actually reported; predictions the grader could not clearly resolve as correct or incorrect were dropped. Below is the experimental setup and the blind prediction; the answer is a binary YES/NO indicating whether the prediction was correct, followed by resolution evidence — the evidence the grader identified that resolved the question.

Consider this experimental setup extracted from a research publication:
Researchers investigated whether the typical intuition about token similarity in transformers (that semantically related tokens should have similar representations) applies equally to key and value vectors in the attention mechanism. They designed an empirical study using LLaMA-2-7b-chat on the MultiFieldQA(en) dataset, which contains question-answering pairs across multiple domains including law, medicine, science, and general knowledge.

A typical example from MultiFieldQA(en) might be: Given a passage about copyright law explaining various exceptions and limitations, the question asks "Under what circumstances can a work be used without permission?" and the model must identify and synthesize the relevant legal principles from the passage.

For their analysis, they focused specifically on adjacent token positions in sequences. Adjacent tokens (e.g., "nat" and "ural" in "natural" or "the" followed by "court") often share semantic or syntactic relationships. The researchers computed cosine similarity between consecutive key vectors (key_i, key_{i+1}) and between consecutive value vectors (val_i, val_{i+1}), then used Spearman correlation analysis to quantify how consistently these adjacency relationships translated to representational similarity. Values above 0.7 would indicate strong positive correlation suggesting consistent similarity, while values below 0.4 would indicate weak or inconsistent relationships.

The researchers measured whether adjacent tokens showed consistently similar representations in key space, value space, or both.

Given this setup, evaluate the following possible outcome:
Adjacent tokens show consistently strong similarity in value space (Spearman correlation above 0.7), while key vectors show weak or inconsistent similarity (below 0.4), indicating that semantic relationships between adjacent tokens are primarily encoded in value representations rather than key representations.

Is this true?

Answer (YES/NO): NO